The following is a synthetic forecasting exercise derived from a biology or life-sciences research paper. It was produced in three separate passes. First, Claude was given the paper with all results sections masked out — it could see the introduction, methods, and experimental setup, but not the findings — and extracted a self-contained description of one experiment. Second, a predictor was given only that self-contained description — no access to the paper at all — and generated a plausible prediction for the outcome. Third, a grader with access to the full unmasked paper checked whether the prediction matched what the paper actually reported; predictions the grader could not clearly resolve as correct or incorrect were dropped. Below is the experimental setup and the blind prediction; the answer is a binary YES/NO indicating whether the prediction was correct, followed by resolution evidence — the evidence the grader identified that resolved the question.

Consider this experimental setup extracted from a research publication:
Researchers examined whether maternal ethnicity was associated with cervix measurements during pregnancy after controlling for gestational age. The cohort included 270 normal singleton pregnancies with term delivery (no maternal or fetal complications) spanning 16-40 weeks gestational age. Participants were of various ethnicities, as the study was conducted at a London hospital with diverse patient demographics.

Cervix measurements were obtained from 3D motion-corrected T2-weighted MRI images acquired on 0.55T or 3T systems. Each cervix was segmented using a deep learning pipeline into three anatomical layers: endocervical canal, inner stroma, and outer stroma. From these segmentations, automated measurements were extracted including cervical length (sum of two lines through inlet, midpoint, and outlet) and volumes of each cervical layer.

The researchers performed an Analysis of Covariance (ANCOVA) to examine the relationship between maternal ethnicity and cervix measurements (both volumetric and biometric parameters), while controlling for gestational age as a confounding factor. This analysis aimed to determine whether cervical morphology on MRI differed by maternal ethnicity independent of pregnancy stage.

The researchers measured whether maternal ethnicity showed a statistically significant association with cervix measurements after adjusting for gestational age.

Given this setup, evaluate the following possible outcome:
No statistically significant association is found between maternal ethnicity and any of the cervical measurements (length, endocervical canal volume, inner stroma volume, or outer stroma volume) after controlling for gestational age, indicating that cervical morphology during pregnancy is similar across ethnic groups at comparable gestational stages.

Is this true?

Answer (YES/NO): NO